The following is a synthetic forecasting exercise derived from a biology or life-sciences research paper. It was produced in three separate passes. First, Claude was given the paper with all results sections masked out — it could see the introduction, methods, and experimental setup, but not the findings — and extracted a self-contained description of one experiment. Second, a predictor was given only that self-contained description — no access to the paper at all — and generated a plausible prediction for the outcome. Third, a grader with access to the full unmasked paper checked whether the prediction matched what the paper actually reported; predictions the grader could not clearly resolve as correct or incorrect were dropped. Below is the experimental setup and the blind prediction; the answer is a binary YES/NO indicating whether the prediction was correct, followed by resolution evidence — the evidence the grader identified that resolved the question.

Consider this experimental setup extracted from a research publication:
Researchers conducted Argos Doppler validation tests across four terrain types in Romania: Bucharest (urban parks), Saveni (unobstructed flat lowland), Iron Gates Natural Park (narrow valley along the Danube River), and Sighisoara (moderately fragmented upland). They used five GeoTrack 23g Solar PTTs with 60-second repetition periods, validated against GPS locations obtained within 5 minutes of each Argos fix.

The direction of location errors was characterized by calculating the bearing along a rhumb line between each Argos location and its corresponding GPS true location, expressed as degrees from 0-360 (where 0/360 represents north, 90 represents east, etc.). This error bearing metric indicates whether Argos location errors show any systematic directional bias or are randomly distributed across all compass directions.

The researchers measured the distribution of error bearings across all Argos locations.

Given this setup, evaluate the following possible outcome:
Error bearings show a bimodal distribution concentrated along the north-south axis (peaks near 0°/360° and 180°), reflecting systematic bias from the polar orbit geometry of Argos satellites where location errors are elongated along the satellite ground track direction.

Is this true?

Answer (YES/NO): NO